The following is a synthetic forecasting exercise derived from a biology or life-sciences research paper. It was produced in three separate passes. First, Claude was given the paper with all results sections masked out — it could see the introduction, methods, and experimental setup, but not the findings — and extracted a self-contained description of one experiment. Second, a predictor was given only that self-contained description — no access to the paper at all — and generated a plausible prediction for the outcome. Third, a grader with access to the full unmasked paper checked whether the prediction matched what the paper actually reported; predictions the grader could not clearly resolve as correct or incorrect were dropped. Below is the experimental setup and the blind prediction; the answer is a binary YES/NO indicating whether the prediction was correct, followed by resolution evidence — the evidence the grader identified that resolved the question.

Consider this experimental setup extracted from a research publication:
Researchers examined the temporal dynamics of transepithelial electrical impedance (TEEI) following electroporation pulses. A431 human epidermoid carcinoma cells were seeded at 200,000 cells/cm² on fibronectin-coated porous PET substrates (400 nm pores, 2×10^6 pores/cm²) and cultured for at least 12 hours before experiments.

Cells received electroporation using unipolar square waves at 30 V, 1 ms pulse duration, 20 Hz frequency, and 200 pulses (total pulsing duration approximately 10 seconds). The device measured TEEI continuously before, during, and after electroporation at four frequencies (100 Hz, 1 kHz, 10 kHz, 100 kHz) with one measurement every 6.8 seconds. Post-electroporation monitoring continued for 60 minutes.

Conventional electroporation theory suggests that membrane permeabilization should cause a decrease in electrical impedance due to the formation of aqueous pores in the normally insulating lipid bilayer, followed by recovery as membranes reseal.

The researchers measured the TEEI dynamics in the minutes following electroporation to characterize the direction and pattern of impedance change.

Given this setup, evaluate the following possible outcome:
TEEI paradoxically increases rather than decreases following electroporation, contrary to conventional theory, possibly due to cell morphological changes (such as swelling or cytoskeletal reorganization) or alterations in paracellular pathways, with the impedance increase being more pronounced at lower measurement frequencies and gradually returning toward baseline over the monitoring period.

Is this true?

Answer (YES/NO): NO